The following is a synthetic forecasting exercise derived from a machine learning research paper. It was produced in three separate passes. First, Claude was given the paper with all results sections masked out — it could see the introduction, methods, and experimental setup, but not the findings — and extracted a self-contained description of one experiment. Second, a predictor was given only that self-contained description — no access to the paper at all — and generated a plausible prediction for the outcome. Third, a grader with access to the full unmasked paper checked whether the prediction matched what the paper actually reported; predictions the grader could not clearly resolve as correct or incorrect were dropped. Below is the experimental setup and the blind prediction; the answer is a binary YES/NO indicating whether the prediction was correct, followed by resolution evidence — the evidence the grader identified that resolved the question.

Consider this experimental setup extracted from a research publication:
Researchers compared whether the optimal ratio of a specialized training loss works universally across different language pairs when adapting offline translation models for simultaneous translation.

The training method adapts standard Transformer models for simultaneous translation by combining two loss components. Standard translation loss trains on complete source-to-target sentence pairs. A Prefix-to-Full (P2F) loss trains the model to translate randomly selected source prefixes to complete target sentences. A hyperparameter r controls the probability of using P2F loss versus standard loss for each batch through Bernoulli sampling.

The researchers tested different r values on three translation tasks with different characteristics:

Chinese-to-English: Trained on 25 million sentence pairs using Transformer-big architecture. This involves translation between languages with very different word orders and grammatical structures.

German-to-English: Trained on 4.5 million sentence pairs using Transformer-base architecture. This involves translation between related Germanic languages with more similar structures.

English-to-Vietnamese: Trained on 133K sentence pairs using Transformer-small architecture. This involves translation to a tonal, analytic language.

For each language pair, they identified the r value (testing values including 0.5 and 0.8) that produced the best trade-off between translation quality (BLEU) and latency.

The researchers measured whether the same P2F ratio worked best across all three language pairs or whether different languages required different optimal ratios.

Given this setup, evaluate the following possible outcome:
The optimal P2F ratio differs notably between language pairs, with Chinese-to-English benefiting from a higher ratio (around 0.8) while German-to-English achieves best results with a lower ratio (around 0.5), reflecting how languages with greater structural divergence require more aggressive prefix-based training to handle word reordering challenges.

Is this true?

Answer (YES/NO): NO